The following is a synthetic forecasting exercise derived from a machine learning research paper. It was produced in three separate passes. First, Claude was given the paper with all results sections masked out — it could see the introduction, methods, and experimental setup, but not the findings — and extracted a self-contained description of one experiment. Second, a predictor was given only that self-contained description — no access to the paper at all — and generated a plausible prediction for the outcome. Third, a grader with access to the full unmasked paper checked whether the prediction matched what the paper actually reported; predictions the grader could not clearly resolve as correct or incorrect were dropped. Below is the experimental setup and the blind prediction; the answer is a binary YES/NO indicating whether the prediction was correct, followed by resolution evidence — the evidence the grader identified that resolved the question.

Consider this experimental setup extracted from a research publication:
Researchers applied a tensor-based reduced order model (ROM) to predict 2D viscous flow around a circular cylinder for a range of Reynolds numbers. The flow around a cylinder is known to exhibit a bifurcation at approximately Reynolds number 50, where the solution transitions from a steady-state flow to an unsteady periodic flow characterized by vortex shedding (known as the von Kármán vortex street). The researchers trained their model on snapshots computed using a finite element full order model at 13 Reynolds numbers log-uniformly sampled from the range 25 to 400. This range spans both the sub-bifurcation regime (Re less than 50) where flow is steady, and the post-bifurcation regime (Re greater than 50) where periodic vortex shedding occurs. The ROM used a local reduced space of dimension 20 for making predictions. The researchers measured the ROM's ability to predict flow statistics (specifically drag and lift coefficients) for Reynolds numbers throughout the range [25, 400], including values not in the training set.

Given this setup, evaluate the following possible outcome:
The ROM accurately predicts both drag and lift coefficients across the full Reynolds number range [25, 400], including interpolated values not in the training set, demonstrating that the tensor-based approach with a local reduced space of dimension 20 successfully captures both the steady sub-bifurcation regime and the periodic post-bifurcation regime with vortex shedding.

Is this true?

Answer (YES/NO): NO